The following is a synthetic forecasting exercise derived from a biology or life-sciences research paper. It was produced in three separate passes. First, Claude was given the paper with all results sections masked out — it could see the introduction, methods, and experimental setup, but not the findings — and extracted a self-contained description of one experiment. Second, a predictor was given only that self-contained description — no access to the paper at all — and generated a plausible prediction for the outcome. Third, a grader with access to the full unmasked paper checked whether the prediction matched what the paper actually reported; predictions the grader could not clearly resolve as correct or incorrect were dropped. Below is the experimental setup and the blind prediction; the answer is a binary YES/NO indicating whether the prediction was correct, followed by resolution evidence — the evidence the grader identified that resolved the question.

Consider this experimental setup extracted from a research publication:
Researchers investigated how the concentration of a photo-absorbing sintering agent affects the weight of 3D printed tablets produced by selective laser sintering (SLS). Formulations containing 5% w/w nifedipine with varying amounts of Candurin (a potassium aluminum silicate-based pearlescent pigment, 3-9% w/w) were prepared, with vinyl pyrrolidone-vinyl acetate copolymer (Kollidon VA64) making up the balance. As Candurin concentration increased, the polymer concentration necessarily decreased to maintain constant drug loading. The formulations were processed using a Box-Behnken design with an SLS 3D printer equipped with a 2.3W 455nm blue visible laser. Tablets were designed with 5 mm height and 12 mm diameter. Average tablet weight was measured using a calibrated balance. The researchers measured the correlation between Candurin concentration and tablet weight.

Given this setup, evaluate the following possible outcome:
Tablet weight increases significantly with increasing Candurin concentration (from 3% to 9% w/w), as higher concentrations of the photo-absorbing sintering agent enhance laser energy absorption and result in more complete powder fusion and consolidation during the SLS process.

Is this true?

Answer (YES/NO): NO